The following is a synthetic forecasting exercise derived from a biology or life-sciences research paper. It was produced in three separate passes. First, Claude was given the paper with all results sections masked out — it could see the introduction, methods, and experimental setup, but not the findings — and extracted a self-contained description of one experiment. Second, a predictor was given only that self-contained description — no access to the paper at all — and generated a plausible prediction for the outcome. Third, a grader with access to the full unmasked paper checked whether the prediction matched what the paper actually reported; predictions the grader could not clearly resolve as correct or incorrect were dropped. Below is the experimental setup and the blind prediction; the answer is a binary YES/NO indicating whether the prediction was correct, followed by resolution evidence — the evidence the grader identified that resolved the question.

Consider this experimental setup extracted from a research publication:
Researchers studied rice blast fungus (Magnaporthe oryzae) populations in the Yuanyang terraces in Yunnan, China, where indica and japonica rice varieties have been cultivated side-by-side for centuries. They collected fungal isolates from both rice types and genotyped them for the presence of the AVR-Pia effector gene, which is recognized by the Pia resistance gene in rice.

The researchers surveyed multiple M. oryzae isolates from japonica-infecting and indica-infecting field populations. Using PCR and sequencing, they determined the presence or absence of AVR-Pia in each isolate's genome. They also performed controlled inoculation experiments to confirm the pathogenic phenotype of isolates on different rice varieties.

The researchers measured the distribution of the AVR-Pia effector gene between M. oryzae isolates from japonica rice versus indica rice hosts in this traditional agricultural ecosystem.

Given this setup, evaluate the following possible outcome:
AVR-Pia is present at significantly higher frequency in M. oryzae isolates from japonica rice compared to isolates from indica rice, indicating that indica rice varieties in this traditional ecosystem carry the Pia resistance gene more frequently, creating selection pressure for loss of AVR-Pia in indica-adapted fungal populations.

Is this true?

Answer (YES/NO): YES